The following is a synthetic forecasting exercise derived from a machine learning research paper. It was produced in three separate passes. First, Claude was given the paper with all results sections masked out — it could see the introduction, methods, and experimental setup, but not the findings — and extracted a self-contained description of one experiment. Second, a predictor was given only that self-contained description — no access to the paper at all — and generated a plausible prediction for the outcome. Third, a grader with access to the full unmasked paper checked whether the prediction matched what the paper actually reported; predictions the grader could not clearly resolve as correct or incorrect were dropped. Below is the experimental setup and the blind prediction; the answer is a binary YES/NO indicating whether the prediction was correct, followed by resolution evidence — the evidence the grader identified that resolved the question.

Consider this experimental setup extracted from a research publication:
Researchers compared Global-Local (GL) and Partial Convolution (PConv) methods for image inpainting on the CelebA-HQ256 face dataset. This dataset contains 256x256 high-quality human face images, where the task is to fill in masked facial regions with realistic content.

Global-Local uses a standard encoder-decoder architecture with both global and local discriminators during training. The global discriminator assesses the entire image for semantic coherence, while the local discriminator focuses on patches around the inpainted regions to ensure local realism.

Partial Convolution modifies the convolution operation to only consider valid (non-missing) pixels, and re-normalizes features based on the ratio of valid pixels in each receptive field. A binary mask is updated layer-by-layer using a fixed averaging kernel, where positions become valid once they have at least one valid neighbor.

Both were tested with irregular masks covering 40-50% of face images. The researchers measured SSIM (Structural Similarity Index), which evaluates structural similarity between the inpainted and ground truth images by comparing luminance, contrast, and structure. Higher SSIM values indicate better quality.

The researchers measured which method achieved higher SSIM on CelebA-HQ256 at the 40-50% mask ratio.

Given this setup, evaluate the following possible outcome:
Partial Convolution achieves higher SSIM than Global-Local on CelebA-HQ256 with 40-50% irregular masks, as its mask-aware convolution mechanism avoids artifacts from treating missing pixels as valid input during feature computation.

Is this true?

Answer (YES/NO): YES